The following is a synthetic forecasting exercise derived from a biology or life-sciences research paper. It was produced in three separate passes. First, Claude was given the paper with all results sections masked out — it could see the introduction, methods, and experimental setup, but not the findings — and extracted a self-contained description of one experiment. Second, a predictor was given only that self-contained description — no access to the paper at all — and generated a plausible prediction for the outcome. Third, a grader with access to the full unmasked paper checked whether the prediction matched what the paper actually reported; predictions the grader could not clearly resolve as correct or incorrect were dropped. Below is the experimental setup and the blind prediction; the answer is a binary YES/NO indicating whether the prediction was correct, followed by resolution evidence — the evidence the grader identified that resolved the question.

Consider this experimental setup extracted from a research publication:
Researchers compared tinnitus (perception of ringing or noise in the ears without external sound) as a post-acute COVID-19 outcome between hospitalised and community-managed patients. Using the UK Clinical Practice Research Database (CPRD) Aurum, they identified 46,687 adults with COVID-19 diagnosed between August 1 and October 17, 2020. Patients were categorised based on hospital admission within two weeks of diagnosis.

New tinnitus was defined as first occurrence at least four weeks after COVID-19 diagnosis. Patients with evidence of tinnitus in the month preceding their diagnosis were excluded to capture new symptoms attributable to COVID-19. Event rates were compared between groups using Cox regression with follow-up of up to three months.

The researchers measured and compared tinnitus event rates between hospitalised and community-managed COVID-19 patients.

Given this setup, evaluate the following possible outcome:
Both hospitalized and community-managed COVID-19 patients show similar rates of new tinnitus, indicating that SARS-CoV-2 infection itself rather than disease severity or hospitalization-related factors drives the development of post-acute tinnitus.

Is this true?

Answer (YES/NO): NO